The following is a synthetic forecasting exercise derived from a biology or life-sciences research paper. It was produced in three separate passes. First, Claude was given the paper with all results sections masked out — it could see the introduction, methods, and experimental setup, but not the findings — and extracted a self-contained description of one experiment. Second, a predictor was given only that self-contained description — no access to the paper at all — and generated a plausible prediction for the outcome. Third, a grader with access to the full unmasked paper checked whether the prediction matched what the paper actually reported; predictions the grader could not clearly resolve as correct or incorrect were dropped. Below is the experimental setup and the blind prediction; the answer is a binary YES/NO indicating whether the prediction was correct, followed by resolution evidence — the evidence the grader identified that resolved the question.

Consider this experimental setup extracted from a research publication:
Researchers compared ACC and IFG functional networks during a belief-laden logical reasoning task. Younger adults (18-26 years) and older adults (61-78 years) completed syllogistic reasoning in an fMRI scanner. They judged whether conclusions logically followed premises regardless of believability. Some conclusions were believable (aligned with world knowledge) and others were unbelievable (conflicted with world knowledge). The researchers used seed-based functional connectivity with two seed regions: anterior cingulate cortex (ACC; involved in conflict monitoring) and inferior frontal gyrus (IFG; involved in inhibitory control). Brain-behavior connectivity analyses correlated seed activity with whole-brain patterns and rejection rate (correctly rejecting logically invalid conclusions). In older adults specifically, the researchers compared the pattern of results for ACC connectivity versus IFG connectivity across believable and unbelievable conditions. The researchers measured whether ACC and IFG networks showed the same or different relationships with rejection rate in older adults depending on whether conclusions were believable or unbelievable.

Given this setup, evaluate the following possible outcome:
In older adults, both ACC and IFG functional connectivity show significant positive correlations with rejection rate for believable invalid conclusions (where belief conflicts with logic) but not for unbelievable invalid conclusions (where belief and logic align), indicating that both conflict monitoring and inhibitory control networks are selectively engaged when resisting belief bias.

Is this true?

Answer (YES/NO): NO